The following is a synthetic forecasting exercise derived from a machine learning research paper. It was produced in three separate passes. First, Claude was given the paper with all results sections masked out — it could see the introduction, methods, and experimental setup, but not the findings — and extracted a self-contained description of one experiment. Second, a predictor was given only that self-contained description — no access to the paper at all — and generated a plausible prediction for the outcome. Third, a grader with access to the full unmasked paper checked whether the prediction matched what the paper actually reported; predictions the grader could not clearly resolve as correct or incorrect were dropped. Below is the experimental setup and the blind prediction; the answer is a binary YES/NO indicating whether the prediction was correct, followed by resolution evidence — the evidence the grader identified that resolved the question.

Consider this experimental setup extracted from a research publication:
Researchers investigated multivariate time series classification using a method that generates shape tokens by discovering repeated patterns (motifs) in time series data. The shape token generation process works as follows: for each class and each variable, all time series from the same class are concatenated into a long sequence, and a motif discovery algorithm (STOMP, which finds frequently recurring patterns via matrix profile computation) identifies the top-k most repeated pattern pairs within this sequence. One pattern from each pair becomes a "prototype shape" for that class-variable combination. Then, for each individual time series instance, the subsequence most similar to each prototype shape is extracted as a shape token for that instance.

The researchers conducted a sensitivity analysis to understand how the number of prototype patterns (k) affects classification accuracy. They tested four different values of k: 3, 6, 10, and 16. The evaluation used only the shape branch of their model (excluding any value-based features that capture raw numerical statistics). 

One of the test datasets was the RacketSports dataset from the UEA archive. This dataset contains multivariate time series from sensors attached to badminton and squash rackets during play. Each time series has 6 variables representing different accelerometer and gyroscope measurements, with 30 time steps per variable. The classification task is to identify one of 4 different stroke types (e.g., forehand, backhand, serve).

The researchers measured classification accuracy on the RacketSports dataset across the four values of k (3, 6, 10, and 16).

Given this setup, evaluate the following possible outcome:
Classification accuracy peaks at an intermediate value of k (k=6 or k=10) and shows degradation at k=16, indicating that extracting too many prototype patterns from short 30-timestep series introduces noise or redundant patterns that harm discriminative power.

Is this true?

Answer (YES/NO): NO